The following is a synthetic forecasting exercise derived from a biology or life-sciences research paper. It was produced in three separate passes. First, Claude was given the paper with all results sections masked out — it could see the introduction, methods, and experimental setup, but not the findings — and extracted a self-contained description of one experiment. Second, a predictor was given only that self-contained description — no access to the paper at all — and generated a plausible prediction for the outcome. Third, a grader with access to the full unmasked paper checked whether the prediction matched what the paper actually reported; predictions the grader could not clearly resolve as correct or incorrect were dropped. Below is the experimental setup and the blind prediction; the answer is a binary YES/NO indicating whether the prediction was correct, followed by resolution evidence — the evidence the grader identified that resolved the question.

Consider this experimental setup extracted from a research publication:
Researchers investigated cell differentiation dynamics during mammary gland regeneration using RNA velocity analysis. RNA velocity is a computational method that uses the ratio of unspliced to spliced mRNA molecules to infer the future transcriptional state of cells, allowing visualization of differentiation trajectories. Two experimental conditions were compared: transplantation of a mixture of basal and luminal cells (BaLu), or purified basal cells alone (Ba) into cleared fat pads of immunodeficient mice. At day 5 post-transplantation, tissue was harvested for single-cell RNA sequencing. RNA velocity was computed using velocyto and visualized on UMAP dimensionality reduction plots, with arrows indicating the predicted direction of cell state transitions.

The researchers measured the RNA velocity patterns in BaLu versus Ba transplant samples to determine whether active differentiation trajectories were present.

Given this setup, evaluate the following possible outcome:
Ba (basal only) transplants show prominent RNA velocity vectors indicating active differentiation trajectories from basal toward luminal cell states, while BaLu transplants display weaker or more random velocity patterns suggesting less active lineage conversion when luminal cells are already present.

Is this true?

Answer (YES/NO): YES